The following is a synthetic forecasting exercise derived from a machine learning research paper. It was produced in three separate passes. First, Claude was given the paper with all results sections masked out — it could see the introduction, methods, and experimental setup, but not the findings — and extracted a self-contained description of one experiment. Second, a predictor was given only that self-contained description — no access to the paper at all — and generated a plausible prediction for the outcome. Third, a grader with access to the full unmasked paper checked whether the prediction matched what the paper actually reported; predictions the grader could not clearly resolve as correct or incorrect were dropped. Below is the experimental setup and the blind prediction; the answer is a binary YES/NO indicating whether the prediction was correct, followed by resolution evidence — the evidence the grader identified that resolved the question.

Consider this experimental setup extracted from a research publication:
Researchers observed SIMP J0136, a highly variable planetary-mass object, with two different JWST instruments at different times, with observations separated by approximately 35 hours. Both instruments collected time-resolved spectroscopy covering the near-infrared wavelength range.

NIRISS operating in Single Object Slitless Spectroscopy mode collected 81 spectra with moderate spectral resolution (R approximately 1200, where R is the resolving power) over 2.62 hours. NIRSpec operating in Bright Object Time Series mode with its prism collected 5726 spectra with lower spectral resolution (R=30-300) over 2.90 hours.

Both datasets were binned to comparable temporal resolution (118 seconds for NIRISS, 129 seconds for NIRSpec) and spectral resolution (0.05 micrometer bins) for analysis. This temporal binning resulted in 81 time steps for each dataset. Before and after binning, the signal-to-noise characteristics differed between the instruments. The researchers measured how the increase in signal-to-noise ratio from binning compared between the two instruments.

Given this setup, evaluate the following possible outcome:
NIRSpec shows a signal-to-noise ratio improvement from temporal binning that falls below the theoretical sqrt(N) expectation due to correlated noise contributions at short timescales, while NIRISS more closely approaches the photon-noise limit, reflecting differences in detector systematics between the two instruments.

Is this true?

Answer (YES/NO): NO